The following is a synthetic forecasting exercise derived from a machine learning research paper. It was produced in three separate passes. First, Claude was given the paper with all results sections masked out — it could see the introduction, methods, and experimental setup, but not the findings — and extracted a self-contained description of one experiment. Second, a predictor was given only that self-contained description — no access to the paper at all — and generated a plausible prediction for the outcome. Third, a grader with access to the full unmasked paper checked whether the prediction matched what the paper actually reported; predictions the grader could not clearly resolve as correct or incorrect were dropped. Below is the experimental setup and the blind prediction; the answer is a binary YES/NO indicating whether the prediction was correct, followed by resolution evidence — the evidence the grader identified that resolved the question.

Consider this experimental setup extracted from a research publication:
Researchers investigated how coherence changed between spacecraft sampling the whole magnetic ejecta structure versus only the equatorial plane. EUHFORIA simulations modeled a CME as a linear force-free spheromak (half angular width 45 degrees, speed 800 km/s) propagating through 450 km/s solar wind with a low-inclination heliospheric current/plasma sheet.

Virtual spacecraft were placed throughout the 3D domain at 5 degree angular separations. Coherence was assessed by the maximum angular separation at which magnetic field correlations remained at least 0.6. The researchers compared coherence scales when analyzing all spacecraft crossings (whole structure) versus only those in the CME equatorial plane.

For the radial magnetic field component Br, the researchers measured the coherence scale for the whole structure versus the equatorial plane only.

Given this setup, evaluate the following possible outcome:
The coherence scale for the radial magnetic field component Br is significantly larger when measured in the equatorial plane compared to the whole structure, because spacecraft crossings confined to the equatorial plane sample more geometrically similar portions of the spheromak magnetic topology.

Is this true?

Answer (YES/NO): YES